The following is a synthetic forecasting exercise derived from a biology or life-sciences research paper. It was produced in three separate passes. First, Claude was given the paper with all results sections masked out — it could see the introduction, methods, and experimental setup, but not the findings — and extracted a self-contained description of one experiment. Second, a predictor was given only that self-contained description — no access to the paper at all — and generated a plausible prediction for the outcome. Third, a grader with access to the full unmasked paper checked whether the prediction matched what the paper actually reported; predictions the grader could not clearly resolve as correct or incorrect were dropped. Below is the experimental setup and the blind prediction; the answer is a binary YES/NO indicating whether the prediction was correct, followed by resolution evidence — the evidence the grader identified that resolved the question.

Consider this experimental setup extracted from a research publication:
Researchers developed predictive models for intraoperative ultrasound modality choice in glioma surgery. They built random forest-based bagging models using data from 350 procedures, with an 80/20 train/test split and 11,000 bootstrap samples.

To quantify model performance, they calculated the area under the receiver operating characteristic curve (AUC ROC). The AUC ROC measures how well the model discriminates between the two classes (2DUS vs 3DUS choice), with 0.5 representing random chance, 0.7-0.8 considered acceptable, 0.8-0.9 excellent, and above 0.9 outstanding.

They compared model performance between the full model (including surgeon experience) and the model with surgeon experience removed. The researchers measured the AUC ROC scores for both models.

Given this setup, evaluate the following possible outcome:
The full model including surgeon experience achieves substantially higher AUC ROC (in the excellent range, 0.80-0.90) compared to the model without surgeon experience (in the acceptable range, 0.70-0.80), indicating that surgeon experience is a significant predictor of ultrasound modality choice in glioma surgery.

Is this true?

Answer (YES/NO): NO